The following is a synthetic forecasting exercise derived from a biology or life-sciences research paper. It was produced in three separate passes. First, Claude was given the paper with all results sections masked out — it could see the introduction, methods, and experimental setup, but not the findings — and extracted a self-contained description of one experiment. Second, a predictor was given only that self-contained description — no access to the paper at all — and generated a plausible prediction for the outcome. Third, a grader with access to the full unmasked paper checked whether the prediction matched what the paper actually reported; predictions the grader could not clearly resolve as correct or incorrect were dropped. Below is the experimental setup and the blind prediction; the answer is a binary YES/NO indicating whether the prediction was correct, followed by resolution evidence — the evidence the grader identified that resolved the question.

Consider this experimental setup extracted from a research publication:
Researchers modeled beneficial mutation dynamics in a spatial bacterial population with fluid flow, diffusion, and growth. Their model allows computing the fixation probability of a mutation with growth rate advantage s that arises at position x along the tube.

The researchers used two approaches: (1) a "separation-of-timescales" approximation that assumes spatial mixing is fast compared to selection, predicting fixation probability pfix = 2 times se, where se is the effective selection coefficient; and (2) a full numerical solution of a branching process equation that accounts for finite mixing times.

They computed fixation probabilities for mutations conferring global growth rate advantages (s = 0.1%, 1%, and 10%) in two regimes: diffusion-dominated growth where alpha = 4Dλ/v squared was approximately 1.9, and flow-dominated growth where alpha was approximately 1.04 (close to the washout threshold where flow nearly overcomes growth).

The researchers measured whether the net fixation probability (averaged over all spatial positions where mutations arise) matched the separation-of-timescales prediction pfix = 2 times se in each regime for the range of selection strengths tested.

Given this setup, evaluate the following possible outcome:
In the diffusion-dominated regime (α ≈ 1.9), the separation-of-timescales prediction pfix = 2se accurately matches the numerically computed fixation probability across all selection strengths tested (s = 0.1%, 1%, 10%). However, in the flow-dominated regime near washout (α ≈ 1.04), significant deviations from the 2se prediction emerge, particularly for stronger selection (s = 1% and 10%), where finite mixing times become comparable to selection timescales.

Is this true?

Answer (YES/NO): YES